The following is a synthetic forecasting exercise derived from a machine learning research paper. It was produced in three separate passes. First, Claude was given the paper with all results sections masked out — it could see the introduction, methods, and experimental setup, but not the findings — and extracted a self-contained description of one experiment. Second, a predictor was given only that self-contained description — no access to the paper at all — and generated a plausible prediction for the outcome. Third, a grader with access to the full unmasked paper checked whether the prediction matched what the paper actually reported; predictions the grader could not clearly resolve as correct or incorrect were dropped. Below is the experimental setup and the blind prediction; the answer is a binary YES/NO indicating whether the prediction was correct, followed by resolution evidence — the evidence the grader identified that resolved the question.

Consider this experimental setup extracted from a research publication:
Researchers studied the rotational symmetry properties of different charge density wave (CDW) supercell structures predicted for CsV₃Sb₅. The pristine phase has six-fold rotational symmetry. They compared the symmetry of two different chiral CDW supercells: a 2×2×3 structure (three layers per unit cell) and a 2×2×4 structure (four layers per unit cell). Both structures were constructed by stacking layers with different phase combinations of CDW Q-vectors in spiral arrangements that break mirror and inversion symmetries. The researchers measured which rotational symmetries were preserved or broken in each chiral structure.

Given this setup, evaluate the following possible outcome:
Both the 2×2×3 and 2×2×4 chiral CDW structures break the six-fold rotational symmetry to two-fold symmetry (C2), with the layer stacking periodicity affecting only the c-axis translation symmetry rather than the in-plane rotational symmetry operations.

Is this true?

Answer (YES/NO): NO